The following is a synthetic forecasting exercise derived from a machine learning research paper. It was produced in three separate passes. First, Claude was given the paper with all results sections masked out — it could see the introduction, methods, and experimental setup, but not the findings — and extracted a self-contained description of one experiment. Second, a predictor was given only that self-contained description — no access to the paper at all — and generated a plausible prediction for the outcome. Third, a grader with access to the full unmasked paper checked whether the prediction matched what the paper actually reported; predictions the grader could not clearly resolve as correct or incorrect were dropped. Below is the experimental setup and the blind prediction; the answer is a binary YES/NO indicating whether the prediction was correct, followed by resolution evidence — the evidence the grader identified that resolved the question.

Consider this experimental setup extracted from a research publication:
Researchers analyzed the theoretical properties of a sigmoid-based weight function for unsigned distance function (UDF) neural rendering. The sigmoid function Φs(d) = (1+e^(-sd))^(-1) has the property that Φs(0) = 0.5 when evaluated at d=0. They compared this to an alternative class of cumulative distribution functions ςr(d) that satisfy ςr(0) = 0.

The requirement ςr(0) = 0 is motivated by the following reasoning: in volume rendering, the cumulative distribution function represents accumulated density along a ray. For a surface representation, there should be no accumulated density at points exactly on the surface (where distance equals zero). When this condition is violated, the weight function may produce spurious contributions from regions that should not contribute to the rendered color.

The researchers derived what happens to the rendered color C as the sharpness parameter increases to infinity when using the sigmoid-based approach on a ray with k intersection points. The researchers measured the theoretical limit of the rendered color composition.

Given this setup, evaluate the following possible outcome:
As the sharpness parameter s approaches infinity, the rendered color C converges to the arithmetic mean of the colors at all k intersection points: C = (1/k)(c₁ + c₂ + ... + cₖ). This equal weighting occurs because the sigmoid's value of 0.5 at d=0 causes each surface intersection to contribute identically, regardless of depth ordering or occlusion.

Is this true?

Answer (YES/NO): NO